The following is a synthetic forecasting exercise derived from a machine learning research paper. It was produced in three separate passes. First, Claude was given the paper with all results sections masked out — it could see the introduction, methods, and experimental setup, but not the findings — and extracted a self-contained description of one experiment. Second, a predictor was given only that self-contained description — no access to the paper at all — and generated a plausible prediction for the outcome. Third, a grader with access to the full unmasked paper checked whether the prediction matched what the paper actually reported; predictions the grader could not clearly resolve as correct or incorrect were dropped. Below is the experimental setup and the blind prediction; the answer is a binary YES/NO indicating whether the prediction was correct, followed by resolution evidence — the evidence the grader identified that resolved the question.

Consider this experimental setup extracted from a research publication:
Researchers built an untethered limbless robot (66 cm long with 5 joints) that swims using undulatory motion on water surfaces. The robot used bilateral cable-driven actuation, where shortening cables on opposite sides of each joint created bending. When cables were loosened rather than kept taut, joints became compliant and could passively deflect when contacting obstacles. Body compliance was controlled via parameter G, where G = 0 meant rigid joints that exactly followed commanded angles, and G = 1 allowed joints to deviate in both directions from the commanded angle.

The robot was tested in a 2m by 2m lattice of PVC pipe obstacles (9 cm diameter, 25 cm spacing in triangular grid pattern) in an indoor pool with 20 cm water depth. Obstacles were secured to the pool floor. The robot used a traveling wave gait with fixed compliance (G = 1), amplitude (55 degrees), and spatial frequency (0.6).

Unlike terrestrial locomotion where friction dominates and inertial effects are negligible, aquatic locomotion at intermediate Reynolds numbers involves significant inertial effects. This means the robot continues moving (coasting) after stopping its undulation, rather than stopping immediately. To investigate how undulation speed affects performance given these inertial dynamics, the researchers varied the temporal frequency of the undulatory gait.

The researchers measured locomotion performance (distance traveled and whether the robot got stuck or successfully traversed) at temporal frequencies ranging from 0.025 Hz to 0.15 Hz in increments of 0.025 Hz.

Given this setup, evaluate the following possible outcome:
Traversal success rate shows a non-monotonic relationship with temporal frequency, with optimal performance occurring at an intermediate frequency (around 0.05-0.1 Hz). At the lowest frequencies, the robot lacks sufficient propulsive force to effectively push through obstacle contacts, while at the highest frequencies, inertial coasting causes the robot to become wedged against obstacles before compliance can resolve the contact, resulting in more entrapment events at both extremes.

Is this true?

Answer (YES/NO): NO